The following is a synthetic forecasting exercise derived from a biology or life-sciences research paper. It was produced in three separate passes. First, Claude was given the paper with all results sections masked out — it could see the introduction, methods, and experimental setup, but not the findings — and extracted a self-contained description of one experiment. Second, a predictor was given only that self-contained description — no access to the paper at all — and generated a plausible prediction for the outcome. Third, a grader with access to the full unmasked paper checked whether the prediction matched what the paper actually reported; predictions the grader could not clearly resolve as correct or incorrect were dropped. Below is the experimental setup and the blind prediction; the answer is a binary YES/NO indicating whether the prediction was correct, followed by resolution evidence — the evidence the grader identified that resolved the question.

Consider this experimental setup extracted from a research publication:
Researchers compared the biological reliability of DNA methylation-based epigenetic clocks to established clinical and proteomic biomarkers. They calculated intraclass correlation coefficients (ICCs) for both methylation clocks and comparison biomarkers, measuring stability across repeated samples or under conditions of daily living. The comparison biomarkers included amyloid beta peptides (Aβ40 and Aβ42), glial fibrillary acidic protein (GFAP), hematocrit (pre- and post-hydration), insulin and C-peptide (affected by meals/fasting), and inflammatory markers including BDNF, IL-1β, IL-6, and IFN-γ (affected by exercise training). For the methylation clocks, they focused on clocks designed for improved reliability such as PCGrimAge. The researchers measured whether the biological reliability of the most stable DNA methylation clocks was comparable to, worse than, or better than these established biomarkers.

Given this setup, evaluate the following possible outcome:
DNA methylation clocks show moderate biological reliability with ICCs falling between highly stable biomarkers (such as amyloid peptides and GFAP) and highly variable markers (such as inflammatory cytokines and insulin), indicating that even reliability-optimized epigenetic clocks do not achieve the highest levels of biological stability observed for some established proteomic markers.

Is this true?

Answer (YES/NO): NO